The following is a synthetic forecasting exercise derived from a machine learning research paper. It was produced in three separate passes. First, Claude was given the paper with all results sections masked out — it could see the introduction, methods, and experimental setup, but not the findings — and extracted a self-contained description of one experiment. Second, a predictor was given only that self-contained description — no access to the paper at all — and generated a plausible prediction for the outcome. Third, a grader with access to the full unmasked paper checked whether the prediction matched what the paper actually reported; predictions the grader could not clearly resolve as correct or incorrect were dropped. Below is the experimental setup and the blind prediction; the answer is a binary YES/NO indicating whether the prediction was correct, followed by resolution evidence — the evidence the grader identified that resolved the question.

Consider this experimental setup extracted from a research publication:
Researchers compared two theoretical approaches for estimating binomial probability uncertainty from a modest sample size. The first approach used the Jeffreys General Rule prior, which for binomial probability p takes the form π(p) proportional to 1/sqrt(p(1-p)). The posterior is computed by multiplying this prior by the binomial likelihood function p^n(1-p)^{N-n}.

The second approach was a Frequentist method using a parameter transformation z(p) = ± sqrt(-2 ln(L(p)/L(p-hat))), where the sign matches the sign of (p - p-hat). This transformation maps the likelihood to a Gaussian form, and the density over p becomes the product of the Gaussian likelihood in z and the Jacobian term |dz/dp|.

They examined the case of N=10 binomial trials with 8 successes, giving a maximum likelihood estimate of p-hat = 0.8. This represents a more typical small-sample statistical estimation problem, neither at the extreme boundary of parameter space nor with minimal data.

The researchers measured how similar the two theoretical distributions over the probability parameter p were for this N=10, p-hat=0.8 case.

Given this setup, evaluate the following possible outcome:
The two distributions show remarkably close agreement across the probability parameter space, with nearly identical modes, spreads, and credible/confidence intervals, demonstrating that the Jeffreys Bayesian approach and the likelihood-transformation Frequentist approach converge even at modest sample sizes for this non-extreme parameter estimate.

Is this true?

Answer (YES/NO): YES